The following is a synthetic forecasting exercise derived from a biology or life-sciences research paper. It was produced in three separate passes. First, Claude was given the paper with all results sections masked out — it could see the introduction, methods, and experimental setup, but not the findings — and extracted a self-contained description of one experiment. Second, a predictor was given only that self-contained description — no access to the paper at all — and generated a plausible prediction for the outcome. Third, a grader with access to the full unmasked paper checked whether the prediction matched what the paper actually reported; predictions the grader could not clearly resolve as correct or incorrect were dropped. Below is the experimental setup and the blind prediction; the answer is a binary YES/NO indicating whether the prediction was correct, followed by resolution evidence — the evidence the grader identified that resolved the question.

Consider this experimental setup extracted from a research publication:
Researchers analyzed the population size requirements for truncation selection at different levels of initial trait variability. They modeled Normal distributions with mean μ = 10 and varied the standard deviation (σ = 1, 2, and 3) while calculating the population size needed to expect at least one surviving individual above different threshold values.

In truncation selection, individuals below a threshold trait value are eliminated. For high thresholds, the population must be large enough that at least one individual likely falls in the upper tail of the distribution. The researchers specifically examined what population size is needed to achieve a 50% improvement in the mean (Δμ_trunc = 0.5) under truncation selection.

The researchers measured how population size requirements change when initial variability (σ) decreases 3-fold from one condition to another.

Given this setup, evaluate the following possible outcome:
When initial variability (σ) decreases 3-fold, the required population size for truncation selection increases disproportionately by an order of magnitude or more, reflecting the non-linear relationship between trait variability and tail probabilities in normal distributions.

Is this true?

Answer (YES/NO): YES